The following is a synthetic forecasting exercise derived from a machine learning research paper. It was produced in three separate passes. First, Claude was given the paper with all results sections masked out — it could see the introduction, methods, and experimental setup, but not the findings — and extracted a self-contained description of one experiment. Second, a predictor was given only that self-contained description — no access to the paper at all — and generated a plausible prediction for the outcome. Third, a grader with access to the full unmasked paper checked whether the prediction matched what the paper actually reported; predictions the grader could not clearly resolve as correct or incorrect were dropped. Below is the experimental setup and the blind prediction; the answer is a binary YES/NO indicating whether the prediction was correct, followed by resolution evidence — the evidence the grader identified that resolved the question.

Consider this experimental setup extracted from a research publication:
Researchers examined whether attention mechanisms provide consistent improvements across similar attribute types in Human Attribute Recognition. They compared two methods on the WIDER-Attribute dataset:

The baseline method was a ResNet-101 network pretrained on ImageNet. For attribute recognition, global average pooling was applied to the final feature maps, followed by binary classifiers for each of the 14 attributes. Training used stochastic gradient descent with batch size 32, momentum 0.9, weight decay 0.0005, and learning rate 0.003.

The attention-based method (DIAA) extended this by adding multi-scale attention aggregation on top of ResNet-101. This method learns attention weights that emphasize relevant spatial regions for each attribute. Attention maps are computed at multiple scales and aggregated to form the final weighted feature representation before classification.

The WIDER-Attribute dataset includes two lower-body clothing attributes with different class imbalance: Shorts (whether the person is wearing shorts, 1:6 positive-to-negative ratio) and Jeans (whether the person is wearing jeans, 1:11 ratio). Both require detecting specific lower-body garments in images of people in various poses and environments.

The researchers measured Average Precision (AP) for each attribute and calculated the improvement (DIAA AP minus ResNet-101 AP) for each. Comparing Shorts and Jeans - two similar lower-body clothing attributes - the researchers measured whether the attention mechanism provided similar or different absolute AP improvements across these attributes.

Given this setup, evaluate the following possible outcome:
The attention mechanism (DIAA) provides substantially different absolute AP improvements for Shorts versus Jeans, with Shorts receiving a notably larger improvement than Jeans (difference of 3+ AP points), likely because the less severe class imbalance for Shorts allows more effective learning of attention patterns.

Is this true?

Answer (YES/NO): NO